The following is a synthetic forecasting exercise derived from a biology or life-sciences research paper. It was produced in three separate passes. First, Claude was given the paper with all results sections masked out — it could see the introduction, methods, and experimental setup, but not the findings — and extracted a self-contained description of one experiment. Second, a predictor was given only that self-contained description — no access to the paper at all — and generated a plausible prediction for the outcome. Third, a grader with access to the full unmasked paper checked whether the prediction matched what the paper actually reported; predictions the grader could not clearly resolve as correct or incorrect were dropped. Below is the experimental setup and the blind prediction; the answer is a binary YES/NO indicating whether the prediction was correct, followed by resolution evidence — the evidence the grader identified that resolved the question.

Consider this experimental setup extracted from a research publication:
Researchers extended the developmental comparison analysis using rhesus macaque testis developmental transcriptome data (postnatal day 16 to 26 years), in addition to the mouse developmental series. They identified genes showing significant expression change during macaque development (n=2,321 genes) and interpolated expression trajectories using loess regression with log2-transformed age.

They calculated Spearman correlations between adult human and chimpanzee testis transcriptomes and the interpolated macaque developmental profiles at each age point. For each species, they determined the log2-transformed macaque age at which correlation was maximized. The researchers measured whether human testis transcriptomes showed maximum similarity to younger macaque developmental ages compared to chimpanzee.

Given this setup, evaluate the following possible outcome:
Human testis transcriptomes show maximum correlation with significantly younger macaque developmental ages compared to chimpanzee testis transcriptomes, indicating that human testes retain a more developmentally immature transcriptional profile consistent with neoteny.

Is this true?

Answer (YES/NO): YES